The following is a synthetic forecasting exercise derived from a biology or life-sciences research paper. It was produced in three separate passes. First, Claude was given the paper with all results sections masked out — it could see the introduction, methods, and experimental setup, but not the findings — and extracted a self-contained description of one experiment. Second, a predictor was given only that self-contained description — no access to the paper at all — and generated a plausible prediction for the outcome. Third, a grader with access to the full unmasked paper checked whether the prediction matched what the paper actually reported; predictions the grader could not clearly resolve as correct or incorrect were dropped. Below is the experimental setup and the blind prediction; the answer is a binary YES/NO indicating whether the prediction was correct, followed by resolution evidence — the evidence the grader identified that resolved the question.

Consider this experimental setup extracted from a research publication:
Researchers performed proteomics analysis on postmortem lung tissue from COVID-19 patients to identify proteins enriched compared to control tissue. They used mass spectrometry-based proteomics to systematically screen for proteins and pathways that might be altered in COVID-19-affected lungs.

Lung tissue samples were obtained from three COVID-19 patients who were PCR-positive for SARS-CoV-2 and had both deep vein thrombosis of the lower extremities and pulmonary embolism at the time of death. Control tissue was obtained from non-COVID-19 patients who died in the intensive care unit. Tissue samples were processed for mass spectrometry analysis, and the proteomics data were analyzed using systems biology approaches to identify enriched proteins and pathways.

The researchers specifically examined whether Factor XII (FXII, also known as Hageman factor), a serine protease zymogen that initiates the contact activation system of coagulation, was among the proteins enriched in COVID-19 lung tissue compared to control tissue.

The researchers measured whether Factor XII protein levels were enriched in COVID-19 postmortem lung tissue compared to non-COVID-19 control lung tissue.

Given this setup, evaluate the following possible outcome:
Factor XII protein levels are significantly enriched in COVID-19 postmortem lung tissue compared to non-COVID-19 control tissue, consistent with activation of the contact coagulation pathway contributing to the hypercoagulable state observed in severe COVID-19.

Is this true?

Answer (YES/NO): YES